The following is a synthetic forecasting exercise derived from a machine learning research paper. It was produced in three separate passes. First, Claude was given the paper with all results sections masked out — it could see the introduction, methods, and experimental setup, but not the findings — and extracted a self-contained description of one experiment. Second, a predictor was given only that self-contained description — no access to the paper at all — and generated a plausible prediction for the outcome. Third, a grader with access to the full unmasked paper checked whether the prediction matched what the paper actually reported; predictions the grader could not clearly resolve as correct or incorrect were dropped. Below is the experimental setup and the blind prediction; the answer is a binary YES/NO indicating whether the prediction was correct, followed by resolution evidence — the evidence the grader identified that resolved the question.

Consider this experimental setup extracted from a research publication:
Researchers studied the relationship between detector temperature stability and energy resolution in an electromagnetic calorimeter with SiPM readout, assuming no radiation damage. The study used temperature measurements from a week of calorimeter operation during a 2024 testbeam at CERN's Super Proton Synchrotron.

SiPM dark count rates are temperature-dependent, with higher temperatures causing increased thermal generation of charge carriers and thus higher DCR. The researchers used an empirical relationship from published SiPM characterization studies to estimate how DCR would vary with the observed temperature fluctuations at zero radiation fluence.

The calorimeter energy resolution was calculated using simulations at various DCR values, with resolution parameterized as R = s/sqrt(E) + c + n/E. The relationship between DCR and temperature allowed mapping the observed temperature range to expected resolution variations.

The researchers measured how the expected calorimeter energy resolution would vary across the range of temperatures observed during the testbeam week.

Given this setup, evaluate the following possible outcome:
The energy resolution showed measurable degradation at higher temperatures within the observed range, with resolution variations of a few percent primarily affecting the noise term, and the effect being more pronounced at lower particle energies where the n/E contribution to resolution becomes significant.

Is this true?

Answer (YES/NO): NO